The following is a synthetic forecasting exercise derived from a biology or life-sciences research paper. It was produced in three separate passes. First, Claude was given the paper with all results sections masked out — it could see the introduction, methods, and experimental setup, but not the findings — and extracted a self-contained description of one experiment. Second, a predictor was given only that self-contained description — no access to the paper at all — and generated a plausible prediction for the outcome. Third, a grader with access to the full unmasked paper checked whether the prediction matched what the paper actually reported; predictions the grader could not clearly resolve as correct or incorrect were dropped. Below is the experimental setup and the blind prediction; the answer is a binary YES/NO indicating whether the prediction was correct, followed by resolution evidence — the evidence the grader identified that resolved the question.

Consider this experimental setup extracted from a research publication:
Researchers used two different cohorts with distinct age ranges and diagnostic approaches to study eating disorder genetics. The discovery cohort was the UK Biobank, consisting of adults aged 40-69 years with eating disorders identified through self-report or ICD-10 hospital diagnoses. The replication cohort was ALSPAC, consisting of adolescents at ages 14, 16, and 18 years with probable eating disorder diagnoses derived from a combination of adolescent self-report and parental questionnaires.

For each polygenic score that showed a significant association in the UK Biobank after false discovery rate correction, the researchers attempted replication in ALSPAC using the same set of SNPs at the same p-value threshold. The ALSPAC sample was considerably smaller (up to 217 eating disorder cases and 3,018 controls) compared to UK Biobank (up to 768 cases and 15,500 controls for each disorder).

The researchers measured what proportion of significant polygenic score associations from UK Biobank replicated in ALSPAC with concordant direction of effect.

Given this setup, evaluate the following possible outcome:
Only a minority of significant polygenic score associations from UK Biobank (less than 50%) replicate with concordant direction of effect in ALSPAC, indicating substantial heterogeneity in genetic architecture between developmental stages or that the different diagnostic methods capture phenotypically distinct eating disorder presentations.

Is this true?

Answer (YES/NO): YES